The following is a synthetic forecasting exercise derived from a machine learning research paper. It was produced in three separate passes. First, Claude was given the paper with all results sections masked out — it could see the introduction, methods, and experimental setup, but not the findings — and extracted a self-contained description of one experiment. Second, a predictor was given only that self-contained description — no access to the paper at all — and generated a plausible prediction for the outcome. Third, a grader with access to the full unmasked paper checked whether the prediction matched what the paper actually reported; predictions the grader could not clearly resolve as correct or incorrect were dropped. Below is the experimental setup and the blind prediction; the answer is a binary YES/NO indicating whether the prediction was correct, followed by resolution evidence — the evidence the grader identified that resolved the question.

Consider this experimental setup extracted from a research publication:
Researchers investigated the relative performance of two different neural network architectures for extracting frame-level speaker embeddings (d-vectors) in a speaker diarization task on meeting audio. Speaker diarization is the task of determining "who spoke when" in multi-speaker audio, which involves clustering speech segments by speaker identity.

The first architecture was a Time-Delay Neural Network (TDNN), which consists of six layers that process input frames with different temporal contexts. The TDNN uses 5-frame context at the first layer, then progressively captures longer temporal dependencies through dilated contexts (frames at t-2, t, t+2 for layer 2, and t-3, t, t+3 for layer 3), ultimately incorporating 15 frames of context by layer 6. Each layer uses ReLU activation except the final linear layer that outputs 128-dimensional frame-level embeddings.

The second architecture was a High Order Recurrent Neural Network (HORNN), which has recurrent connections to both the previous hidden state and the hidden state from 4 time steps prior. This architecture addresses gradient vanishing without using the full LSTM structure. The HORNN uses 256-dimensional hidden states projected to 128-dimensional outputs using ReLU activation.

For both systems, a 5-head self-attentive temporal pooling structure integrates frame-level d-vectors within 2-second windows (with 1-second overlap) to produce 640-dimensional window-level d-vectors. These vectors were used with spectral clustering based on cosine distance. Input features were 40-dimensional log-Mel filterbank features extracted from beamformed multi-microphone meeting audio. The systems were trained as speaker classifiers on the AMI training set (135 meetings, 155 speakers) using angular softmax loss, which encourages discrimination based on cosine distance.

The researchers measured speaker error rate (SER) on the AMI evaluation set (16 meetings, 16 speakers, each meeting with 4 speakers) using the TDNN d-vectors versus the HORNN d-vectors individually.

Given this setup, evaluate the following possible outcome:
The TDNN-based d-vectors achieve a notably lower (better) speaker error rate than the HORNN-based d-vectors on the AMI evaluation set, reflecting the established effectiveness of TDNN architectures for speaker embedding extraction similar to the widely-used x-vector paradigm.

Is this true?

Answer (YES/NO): NO